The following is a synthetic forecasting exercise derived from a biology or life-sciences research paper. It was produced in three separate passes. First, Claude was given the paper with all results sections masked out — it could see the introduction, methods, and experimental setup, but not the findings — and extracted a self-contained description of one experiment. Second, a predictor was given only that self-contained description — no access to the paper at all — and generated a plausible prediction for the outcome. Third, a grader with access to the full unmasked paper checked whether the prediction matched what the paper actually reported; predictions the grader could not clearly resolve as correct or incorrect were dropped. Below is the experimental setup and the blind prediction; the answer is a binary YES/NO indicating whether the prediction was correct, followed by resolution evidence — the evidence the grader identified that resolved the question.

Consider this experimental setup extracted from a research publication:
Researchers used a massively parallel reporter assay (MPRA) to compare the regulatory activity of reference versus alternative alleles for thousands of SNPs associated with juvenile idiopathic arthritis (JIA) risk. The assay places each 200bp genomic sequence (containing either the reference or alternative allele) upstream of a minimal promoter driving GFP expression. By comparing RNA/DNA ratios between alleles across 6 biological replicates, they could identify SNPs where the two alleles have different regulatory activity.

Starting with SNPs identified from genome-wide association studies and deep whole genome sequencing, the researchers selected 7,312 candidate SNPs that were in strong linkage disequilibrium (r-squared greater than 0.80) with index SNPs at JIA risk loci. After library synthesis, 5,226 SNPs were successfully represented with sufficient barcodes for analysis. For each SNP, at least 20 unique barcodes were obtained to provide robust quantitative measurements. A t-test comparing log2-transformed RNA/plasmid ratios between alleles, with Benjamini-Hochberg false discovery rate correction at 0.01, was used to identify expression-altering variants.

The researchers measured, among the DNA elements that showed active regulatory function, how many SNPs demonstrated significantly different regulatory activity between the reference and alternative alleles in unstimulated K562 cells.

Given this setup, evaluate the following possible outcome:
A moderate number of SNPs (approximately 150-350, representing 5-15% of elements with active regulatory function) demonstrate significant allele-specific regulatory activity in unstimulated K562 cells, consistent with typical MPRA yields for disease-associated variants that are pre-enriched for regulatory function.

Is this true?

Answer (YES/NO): NO